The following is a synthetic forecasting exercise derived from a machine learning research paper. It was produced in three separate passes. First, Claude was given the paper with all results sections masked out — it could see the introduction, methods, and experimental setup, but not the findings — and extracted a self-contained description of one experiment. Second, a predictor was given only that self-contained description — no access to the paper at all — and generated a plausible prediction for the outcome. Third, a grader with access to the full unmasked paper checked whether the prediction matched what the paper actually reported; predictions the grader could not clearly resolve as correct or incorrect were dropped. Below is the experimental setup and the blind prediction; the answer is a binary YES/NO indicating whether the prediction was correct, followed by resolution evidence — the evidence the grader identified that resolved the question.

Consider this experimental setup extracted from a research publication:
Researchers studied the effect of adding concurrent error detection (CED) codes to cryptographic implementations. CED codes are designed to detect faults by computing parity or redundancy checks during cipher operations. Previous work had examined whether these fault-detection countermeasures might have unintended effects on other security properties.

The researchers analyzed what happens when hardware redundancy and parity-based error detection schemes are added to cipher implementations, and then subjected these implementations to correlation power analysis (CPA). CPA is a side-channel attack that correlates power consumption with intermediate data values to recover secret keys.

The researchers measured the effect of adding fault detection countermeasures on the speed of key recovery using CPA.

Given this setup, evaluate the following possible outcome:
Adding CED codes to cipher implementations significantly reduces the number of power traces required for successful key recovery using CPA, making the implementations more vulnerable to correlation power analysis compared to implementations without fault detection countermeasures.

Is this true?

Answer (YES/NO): YES